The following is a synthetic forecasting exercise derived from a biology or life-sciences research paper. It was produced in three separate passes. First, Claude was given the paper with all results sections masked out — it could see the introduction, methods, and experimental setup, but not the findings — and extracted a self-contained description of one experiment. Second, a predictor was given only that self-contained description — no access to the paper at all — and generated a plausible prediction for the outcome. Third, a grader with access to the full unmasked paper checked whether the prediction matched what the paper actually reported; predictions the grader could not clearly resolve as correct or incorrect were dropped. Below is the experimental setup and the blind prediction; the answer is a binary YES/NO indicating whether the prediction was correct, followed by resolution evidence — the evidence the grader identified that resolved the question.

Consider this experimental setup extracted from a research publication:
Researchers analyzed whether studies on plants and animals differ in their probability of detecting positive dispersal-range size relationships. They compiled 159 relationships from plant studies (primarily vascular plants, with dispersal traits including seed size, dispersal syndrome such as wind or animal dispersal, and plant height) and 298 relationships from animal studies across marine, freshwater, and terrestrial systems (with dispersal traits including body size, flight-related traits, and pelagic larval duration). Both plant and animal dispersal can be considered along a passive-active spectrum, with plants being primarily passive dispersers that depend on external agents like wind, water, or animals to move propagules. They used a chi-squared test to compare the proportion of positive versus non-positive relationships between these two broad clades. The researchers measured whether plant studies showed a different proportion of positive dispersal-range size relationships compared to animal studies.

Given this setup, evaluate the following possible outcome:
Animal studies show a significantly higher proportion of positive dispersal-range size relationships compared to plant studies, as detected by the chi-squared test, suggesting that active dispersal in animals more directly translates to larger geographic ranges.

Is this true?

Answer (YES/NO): YES